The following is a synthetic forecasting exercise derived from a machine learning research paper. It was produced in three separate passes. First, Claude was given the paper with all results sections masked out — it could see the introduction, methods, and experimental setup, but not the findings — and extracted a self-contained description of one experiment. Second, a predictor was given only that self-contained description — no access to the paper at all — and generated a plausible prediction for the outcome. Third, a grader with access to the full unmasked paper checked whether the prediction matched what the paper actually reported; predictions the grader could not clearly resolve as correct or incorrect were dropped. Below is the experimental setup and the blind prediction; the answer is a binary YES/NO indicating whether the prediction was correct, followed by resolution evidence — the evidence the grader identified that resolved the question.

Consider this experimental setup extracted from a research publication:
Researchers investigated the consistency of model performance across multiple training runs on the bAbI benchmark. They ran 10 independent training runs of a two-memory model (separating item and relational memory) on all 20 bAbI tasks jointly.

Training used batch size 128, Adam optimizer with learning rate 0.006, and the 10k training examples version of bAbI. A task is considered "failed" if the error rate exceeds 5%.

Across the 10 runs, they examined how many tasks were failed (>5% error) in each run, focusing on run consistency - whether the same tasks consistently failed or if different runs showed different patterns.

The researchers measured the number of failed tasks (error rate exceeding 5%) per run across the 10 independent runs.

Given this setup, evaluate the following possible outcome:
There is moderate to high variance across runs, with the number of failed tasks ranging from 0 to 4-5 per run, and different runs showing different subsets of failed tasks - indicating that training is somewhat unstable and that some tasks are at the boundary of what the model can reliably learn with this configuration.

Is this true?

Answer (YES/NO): NO